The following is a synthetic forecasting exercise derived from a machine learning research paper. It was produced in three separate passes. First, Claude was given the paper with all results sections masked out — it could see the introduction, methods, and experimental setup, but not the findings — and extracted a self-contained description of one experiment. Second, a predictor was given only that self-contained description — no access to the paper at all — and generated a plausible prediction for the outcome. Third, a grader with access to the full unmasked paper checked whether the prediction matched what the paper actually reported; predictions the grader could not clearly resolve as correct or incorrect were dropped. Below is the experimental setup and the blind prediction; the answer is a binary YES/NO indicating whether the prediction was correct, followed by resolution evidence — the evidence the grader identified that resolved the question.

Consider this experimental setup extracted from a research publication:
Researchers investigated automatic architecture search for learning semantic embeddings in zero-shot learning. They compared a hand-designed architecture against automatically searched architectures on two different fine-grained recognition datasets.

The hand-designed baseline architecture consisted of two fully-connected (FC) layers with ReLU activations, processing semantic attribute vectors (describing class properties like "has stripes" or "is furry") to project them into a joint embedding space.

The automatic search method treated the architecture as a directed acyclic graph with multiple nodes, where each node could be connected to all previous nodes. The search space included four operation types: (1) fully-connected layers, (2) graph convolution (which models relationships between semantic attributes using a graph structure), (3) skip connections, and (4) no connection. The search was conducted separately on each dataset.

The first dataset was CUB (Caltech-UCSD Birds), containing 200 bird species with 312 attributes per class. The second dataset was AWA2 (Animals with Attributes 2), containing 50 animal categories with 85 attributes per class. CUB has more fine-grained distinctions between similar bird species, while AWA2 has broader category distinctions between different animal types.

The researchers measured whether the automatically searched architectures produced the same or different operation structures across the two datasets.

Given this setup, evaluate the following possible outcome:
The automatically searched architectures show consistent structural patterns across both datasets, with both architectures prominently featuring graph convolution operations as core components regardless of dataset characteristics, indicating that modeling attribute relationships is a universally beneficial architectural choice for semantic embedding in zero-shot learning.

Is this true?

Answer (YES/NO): NO